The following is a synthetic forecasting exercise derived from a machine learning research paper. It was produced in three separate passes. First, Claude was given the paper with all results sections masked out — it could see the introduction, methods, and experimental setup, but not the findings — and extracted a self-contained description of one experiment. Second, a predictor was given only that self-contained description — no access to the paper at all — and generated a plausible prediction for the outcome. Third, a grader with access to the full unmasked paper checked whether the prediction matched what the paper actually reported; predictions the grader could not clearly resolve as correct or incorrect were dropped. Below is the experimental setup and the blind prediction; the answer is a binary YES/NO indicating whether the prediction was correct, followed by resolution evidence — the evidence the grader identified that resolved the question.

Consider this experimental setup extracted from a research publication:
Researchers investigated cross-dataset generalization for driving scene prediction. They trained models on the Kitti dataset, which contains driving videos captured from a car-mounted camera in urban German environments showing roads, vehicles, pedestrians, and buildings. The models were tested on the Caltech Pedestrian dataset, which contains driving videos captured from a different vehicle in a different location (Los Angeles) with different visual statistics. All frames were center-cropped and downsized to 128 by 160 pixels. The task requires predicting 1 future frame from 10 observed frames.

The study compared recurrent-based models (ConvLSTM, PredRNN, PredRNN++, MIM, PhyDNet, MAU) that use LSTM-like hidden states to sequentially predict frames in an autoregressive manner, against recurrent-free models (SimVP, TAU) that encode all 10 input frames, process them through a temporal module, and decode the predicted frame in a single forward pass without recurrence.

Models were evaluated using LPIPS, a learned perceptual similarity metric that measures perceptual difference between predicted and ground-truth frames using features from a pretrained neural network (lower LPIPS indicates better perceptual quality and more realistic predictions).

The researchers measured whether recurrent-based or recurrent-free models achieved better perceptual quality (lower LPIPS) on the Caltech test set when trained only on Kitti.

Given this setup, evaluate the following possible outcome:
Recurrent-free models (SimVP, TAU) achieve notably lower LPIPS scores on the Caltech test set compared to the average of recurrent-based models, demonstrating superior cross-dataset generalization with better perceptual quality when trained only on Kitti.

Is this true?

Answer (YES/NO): NO